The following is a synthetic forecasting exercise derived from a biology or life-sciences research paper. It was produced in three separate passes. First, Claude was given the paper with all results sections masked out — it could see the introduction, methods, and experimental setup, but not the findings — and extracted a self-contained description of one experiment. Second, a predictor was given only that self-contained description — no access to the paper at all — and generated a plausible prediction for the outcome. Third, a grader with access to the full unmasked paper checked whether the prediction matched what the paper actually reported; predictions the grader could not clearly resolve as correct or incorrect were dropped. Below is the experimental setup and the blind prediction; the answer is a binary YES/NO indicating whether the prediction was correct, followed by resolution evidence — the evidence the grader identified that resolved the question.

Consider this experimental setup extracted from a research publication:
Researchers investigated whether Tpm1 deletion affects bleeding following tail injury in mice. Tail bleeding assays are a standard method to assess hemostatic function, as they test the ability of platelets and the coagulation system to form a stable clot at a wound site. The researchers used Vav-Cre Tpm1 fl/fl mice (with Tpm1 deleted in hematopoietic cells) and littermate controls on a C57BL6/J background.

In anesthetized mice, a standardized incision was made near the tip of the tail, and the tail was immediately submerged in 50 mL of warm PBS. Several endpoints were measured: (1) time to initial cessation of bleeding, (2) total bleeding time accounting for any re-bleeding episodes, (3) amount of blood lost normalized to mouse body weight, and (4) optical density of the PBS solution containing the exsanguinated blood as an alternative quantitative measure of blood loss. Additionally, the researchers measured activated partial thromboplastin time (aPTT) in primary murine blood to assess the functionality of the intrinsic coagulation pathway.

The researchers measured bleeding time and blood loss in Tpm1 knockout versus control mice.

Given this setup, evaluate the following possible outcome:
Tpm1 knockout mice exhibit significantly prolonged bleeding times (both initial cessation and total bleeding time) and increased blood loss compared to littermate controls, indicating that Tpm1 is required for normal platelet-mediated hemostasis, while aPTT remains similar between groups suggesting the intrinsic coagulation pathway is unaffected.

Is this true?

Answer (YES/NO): NO